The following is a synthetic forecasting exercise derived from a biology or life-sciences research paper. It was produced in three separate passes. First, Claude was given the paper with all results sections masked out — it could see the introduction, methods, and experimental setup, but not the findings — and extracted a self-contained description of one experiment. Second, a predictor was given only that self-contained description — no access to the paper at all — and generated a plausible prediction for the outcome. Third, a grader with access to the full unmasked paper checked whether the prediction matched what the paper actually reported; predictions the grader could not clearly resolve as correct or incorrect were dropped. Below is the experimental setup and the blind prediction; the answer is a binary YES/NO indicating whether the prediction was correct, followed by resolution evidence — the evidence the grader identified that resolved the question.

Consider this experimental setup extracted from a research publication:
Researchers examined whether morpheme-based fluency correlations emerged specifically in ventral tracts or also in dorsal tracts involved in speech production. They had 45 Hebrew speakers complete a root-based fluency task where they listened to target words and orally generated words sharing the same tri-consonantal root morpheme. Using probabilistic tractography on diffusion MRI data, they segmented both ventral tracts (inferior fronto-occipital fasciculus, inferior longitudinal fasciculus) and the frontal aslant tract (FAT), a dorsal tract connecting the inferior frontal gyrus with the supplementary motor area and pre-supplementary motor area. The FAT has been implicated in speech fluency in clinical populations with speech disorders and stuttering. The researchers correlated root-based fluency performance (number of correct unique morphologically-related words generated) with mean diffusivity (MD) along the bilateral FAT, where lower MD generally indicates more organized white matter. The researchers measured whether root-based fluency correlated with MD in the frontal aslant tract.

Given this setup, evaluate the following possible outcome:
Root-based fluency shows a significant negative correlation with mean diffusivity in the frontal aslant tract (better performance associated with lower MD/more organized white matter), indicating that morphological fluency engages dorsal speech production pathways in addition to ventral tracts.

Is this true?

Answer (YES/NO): YES